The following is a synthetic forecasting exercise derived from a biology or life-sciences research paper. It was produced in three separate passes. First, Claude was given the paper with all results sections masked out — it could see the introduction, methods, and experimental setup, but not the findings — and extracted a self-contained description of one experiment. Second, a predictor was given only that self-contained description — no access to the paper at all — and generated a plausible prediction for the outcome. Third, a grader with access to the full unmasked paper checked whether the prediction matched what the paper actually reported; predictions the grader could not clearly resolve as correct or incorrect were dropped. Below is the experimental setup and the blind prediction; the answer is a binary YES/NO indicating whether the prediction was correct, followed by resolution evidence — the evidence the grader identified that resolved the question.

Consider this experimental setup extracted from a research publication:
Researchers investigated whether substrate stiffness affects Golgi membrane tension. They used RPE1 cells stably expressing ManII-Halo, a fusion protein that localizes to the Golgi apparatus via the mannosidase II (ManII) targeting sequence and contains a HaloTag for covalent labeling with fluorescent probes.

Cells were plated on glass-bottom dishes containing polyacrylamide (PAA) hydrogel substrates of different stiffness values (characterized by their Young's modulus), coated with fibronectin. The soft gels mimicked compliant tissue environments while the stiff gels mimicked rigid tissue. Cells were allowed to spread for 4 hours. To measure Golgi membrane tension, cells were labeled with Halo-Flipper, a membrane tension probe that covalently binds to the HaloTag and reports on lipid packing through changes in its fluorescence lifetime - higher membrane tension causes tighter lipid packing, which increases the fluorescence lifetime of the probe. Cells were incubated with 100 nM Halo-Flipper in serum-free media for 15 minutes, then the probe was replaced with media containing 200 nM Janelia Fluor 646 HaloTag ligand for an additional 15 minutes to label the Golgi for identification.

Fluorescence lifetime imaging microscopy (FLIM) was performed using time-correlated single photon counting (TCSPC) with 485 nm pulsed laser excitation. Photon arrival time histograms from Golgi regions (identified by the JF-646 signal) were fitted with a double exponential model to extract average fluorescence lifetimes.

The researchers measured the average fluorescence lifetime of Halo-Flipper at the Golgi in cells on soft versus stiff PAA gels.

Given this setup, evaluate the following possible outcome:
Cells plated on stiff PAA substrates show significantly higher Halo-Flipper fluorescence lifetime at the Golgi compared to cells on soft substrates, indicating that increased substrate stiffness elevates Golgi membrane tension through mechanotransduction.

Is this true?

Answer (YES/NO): YES